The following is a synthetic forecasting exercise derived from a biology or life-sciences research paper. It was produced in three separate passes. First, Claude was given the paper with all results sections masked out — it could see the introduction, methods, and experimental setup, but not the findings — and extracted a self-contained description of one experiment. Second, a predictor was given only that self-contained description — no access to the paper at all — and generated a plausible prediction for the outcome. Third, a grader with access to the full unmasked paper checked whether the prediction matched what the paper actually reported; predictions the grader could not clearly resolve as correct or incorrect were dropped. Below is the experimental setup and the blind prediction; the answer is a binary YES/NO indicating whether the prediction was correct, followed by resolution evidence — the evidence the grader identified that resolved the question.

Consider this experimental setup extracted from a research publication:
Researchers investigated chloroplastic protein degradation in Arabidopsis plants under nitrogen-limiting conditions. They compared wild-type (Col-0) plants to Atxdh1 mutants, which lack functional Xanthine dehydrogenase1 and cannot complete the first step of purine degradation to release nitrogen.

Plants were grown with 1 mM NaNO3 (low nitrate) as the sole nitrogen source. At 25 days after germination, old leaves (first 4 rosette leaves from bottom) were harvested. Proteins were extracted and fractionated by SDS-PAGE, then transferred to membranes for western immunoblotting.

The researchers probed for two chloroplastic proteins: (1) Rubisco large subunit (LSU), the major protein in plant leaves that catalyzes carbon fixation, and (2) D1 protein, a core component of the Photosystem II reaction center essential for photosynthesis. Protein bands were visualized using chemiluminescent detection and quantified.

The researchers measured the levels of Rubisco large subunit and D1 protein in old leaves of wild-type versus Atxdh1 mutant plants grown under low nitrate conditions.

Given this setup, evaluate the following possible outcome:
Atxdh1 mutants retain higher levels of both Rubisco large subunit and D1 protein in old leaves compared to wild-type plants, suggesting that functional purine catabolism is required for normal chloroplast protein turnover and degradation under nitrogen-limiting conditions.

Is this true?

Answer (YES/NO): NO